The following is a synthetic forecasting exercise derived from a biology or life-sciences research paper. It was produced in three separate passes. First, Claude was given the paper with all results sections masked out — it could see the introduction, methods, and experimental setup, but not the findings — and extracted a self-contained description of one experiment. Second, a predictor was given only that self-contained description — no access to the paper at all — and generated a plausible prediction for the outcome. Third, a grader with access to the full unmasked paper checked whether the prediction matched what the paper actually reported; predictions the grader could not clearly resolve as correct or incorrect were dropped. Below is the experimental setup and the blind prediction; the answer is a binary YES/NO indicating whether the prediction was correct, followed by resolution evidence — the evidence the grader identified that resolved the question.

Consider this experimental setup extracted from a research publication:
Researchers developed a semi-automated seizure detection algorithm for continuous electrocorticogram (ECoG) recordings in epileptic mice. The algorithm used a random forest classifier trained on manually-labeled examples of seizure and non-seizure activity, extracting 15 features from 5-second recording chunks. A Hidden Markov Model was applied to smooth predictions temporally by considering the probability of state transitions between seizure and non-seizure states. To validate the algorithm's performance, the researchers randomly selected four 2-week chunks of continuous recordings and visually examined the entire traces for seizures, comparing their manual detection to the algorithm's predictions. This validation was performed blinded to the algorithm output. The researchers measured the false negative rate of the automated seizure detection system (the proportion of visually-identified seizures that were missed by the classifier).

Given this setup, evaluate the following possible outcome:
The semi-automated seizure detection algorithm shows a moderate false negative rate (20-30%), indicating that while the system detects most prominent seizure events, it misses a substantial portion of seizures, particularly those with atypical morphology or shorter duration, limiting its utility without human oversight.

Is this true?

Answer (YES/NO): NO